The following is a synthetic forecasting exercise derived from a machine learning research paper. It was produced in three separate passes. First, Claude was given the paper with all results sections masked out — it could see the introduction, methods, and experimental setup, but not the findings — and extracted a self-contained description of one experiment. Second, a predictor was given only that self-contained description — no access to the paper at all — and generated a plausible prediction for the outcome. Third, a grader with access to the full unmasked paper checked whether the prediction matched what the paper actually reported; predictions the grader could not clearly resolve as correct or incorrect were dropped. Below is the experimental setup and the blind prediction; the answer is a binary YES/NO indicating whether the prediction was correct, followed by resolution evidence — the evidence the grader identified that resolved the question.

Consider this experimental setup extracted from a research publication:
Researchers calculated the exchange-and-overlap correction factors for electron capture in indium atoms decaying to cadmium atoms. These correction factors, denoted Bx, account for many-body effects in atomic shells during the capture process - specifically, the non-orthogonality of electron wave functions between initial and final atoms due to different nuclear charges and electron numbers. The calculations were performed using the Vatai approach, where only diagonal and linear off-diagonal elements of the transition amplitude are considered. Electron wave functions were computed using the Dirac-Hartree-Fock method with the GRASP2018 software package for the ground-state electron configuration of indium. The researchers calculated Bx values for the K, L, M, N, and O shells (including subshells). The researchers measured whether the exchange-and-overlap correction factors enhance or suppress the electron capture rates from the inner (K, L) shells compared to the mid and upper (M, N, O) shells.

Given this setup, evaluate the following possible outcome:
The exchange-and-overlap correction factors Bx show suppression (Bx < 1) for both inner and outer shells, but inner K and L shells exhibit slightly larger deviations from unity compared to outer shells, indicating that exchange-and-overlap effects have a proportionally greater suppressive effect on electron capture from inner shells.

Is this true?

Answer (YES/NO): NO